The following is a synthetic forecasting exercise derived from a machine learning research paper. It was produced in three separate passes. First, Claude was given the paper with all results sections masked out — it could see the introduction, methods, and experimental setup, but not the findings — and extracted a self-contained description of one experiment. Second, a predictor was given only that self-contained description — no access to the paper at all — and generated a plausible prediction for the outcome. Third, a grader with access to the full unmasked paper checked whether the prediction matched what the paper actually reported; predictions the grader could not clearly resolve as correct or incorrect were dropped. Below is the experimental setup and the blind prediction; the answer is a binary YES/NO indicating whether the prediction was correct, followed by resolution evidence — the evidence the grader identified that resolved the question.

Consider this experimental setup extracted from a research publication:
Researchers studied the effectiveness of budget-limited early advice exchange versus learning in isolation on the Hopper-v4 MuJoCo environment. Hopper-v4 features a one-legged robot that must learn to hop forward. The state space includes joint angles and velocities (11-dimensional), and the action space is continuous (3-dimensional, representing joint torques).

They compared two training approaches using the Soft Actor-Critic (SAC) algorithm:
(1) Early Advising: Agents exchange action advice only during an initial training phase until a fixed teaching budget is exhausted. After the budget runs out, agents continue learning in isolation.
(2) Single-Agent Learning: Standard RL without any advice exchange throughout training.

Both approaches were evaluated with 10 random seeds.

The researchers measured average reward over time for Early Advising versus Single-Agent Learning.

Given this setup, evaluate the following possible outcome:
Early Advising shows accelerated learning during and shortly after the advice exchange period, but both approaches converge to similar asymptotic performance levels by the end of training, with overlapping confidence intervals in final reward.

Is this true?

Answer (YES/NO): NO